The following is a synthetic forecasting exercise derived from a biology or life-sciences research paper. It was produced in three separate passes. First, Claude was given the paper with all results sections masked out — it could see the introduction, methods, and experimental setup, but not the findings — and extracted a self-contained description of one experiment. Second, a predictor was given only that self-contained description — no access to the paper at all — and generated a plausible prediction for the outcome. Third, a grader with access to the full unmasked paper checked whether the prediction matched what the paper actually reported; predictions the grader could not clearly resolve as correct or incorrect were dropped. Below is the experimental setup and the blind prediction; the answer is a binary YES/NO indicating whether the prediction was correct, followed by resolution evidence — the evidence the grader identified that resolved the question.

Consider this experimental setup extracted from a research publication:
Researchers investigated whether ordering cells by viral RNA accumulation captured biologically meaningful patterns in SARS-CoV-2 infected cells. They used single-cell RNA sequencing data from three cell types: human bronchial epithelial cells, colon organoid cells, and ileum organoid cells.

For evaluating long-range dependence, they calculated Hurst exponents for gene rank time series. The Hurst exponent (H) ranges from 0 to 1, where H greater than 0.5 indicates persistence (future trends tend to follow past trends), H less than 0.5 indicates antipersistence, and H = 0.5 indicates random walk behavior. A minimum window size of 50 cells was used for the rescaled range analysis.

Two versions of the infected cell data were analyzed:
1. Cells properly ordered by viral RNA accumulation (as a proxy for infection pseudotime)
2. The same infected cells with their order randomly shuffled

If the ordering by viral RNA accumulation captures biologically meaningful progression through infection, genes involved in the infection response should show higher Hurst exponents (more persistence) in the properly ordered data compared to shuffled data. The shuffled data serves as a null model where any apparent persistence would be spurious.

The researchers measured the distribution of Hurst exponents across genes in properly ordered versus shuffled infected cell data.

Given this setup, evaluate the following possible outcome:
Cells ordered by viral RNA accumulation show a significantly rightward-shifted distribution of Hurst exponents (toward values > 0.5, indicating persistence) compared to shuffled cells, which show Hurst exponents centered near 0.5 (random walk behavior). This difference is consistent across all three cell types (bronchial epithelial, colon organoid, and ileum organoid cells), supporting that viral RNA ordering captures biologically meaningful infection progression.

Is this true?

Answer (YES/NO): YES